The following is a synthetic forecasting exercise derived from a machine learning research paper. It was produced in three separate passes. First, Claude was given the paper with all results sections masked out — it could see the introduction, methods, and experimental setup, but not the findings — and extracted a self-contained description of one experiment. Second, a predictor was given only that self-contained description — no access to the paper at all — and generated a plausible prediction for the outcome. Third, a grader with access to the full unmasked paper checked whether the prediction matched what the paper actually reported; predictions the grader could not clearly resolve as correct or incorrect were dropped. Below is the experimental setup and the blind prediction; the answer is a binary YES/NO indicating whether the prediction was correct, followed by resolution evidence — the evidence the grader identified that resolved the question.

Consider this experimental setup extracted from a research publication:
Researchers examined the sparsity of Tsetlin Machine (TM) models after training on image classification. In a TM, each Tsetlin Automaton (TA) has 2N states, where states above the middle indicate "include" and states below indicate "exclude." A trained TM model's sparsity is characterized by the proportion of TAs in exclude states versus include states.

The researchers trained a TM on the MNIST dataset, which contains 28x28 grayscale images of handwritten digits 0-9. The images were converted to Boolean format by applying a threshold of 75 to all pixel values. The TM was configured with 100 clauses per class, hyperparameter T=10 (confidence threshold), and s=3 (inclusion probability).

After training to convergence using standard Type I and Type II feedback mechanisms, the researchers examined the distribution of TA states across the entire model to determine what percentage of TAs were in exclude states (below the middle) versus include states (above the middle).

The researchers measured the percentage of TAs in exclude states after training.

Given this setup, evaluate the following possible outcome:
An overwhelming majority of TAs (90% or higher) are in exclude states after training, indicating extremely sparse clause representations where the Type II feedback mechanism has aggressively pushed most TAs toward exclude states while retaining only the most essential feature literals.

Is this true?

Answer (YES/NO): YES